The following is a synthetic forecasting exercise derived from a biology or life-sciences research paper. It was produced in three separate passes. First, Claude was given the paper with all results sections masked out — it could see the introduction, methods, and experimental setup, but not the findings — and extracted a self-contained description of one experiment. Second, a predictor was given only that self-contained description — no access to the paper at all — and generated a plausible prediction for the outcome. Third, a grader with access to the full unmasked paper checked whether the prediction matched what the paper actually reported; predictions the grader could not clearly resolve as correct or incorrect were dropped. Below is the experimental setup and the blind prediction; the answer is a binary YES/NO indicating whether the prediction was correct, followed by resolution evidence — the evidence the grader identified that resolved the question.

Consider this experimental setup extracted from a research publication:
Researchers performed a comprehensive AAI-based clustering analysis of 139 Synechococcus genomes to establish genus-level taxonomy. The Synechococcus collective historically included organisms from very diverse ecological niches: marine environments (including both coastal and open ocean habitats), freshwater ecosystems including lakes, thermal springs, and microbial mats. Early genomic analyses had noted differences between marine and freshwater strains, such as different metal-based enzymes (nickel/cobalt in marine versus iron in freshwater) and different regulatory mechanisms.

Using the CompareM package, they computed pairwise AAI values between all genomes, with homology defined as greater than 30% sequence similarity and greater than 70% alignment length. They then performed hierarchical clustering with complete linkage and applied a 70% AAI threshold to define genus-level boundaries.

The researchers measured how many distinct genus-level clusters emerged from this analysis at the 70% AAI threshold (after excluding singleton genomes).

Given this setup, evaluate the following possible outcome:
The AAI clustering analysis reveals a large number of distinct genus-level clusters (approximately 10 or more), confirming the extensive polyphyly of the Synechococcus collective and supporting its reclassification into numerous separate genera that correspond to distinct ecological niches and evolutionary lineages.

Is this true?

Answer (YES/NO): YES